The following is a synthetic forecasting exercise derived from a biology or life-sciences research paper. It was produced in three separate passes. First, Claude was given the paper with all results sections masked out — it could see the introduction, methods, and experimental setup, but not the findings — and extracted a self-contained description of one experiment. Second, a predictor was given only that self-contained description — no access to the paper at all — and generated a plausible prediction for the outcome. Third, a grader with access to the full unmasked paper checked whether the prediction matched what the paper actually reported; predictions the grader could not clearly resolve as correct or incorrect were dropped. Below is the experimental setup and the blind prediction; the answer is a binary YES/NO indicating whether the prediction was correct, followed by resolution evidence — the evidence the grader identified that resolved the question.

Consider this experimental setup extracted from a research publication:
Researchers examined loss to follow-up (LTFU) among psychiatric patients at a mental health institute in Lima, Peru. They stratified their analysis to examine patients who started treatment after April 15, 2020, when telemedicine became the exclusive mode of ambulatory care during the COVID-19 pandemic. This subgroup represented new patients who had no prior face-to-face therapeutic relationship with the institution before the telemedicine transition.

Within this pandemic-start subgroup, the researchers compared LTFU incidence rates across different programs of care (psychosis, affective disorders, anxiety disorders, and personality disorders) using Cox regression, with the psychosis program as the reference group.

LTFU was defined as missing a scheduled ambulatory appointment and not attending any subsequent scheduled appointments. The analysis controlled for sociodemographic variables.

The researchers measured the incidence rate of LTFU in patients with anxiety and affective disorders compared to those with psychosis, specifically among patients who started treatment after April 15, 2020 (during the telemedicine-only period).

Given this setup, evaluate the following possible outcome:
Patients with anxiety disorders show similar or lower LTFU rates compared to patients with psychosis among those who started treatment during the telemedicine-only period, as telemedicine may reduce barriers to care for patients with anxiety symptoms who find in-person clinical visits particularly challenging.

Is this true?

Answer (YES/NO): NO